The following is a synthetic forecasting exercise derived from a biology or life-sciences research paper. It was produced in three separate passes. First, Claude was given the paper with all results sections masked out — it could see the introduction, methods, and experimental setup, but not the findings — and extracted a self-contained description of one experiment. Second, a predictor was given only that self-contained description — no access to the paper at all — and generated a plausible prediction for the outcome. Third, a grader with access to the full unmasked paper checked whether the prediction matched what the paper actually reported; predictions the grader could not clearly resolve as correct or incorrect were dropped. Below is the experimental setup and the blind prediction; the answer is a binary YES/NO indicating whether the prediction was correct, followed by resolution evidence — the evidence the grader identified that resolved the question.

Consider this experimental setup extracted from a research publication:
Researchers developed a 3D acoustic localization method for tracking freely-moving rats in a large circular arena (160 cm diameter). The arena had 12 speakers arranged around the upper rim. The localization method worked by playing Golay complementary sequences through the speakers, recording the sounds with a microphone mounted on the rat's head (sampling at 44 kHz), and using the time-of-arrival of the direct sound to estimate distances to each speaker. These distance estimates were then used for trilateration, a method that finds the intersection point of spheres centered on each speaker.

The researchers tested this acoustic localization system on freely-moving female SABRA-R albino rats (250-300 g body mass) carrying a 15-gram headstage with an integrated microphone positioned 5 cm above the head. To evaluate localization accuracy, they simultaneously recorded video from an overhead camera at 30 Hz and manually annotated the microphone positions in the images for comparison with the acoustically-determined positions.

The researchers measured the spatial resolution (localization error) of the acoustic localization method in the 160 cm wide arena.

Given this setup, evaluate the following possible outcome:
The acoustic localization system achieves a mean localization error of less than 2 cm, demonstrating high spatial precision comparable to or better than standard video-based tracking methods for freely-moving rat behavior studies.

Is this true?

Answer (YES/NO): YES